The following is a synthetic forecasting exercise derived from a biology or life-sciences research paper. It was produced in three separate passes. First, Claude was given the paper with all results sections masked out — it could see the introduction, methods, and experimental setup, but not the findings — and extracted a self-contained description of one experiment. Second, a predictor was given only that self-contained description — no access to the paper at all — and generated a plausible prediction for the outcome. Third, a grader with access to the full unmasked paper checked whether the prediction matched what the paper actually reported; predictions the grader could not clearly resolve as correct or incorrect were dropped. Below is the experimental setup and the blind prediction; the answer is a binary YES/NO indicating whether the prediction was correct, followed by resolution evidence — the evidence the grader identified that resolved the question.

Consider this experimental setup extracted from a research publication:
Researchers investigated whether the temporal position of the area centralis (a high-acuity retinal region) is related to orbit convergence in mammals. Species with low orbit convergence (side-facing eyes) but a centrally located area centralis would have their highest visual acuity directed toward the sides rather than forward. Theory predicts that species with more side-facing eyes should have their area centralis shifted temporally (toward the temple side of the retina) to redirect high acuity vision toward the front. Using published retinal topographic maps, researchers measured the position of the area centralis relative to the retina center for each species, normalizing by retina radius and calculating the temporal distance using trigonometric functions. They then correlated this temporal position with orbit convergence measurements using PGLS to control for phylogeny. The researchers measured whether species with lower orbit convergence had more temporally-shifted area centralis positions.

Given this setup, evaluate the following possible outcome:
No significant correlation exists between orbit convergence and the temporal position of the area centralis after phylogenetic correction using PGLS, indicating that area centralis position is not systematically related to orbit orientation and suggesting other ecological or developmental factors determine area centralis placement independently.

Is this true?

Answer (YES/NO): NO